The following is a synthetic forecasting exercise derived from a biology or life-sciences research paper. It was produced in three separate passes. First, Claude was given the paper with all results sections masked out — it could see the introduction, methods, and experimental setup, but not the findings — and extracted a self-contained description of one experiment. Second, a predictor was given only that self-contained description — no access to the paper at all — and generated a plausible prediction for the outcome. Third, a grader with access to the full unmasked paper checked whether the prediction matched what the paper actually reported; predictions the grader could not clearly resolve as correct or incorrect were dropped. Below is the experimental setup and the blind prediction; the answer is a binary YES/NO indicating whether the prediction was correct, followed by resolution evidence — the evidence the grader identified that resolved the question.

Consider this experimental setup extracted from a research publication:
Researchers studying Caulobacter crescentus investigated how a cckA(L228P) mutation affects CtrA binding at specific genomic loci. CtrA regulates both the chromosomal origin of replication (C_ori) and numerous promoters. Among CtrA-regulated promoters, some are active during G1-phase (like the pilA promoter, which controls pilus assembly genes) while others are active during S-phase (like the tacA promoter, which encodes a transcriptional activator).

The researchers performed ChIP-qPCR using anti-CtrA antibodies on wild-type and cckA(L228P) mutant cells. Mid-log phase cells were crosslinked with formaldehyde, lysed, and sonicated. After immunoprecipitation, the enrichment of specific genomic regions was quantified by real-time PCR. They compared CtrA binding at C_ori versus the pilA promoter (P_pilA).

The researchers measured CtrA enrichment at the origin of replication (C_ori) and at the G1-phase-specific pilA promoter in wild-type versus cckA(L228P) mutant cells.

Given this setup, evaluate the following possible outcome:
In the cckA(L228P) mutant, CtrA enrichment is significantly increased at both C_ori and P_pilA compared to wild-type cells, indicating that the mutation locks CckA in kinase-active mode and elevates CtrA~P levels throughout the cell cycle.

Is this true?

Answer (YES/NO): NO